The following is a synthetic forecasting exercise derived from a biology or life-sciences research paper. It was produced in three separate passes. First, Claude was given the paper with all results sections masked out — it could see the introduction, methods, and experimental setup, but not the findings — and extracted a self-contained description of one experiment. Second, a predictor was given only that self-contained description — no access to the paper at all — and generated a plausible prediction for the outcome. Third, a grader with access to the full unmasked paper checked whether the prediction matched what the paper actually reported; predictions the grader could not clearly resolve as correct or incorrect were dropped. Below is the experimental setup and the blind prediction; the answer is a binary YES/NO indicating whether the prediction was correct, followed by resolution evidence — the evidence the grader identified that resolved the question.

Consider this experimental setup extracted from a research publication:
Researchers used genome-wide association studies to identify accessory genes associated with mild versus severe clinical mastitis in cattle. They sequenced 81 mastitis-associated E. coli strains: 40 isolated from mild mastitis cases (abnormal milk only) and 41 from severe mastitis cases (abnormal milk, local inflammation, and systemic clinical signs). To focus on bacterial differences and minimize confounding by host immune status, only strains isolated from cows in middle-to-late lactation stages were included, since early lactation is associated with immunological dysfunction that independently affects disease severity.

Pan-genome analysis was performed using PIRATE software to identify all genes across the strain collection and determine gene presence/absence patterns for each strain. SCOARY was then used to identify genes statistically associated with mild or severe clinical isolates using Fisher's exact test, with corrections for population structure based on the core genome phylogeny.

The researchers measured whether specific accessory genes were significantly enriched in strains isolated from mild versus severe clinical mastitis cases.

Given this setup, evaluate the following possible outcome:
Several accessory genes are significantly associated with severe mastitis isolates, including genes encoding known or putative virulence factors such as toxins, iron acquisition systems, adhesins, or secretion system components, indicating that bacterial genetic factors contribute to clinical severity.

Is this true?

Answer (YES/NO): YES